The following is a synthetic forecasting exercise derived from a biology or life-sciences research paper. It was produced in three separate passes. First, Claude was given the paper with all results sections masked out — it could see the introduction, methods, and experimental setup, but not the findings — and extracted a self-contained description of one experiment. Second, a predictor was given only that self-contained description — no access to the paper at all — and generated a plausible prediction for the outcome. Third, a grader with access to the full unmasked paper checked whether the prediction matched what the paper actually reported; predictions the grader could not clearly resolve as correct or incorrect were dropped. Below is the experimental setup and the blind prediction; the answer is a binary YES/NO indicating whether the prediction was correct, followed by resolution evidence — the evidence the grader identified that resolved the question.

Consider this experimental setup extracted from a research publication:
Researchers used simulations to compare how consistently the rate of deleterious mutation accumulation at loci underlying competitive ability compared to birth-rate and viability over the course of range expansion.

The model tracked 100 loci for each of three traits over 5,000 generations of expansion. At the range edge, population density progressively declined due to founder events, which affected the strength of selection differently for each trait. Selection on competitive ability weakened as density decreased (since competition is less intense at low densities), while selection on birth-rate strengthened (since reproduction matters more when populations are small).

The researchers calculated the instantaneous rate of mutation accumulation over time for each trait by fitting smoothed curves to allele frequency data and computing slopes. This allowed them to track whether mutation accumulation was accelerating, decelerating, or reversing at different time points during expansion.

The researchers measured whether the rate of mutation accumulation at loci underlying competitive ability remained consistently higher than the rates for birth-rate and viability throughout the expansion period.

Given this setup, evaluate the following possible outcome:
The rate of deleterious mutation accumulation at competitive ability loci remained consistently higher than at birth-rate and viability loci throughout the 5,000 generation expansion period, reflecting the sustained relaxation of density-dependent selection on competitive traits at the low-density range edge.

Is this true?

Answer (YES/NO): YES